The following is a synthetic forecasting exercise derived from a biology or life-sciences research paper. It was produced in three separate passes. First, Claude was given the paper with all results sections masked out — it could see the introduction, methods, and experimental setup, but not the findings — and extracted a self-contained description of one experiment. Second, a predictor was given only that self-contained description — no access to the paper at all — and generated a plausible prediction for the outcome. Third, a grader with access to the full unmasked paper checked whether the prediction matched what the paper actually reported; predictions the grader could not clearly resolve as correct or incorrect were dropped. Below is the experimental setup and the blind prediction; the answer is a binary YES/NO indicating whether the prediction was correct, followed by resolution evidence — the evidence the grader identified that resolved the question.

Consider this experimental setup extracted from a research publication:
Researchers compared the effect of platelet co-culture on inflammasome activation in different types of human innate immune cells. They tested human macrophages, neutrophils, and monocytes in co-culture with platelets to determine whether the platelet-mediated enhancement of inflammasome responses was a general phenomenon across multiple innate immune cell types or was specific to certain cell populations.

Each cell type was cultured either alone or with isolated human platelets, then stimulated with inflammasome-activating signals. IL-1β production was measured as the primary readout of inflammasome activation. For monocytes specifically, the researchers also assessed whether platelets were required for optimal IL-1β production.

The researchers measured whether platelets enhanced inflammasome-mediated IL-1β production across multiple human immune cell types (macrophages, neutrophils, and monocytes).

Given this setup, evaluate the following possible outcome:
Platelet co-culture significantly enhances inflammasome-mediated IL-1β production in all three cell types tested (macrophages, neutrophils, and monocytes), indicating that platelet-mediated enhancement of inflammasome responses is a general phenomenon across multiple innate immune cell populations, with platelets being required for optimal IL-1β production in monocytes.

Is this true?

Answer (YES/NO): NO